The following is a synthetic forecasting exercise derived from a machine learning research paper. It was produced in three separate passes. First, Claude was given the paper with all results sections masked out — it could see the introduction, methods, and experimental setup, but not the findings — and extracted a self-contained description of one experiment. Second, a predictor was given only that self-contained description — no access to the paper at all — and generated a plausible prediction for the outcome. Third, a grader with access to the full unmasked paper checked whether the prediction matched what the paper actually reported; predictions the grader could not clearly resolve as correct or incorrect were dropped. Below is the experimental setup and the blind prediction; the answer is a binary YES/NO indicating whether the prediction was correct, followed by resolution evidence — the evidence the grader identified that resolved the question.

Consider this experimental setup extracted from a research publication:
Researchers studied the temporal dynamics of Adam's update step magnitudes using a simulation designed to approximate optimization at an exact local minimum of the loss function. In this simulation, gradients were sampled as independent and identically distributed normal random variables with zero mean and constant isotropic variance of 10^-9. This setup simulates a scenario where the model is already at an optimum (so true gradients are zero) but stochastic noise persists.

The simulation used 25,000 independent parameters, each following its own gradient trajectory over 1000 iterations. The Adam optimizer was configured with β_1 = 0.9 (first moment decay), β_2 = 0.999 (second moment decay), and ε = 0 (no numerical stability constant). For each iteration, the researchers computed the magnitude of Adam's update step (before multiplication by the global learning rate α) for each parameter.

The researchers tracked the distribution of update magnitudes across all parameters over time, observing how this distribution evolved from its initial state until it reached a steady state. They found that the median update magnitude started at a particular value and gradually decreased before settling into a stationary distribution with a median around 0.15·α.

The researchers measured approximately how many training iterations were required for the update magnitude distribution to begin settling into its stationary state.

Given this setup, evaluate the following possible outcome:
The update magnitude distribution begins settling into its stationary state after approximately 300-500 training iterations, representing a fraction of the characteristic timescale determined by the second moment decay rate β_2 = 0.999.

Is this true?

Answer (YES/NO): NO